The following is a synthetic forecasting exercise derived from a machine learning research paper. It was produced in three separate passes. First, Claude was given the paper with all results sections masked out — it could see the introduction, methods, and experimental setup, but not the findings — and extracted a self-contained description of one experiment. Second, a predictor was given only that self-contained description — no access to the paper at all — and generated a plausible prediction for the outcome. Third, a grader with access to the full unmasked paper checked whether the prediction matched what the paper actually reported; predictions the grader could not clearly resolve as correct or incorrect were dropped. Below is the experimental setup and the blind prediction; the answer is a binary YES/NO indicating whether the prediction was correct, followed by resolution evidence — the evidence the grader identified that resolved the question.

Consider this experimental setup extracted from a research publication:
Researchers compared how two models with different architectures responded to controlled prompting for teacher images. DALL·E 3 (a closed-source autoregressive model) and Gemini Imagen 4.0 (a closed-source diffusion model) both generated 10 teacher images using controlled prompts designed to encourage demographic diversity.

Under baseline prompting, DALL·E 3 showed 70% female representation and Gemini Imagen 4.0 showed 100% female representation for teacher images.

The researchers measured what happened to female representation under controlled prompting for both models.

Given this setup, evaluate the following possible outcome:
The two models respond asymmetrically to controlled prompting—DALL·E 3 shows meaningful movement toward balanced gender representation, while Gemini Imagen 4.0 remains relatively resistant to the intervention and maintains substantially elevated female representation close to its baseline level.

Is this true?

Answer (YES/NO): YES